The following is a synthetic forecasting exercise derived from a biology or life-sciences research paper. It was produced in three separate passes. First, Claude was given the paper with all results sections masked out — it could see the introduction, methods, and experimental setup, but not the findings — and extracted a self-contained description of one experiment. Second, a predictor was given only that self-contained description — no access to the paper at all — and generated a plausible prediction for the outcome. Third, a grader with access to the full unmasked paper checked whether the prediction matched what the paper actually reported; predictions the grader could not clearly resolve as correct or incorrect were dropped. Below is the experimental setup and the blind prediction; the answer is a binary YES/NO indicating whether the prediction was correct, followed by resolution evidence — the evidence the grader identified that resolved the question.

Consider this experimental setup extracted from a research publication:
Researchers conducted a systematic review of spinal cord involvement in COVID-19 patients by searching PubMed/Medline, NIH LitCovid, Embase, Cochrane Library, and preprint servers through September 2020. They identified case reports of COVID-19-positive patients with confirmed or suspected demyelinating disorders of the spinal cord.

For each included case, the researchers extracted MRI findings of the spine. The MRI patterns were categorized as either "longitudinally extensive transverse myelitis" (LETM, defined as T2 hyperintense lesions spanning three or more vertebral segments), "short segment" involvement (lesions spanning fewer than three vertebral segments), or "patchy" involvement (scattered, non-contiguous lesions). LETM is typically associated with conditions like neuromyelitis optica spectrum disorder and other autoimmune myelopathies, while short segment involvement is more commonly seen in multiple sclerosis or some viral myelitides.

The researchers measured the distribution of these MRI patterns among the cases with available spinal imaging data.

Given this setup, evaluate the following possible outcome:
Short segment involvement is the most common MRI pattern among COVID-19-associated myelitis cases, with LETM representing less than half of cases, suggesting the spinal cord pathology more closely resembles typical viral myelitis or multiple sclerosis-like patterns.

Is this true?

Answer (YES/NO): NO